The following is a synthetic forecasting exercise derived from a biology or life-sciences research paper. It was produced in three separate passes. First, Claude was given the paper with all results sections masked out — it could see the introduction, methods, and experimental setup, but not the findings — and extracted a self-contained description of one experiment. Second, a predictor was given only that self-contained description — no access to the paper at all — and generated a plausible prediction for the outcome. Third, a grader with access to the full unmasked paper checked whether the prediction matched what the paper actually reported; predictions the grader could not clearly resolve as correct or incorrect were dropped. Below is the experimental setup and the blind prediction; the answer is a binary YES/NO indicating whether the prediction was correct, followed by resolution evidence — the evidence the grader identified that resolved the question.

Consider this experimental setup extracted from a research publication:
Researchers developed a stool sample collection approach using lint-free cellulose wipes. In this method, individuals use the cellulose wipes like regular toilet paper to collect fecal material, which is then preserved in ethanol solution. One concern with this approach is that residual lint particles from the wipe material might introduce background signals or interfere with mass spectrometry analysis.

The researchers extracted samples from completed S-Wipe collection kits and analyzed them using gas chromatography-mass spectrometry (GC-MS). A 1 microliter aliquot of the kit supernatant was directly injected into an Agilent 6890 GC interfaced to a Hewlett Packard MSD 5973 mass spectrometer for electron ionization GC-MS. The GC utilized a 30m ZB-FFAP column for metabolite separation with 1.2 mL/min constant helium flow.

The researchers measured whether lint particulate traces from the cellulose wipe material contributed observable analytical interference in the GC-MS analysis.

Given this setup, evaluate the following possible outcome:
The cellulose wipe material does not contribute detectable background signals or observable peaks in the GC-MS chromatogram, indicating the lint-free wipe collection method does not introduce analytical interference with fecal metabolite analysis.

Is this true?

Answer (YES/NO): YES